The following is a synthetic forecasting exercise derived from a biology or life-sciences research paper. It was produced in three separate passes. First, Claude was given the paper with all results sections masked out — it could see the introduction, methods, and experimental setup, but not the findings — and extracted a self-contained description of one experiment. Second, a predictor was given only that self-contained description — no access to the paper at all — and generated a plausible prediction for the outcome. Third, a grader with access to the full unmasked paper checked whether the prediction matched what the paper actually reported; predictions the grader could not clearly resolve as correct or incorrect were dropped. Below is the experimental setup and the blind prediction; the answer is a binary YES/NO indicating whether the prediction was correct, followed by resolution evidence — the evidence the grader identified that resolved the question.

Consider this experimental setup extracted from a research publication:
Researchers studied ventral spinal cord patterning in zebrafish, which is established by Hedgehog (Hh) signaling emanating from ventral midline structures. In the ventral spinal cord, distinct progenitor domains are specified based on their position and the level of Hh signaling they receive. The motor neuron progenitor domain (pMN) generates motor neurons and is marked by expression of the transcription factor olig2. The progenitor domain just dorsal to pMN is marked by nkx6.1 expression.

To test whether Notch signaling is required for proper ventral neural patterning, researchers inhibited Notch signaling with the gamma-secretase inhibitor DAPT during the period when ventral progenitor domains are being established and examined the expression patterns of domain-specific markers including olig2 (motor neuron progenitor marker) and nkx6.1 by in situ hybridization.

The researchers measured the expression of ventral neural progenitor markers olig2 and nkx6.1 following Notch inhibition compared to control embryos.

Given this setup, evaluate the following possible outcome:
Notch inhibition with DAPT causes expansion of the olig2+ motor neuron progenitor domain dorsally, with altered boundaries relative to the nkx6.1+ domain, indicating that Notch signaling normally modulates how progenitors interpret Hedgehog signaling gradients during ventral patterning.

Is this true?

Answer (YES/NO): NO